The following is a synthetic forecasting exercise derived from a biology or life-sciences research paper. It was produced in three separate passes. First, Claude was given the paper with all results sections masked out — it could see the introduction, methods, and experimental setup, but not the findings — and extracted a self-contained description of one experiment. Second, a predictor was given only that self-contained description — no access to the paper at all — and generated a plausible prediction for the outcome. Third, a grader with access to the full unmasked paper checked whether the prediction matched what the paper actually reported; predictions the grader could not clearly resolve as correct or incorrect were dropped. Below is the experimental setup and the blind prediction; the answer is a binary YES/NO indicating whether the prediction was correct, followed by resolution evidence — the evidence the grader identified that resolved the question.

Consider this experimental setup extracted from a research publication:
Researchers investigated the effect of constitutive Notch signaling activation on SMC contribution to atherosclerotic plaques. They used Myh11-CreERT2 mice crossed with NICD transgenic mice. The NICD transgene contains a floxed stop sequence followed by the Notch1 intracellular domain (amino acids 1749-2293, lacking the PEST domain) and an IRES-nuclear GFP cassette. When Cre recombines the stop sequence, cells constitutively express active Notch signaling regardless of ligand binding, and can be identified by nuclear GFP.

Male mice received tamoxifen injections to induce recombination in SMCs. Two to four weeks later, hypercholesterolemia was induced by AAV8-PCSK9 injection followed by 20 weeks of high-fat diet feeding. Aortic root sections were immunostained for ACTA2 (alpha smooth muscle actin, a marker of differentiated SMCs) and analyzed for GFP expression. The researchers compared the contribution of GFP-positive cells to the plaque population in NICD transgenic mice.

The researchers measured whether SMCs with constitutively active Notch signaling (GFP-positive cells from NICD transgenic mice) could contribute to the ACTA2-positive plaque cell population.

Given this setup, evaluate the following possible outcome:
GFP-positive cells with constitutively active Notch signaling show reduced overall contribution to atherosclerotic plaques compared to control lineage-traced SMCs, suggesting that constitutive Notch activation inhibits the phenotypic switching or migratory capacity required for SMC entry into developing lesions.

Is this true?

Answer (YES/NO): NO